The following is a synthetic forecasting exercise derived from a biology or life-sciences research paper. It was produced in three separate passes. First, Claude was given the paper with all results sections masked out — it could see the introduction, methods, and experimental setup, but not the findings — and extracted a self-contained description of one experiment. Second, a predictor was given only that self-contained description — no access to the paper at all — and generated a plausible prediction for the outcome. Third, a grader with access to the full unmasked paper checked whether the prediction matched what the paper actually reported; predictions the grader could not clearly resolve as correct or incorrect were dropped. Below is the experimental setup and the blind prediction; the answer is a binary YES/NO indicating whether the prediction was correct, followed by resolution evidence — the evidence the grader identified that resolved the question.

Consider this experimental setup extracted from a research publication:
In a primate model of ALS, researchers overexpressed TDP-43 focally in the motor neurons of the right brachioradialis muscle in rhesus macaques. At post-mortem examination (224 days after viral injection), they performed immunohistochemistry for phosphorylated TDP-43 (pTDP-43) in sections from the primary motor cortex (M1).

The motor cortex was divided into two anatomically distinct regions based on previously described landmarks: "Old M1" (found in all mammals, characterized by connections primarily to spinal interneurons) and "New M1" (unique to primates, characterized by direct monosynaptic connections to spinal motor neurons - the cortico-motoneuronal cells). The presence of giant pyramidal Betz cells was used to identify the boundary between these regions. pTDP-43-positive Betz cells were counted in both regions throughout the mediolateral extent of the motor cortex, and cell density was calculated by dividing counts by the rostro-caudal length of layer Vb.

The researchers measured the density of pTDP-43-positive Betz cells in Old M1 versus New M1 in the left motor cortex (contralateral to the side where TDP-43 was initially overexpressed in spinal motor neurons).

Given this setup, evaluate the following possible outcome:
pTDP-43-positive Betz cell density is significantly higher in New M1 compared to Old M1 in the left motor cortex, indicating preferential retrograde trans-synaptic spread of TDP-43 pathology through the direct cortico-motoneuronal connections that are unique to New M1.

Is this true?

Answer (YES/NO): YES